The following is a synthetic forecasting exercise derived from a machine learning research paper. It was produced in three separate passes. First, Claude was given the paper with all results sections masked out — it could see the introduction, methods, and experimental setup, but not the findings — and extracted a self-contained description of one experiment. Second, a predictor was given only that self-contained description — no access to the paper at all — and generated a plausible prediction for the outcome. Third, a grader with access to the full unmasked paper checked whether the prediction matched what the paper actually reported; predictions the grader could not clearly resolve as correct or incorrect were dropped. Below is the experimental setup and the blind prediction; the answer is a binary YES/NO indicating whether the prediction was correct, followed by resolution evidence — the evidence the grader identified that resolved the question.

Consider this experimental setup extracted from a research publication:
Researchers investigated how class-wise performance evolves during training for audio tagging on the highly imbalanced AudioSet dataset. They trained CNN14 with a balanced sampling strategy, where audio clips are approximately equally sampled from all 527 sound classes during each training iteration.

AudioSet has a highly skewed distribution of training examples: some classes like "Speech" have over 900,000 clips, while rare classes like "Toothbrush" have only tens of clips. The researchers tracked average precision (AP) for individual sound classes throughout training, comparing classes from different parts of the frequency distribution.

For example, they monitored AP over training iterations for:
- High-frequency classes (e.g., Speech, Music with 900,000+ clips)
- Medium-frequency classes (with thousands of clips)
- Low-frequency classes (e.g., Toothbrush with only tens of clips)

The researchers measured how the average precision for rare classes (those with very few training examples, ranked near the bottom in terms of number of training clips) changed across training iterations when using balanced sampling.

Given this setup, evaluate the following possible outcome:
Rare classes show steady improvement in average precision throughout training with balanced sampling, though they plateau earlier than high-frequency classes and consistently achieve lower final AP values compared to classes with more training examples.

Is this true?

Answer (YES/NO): NO